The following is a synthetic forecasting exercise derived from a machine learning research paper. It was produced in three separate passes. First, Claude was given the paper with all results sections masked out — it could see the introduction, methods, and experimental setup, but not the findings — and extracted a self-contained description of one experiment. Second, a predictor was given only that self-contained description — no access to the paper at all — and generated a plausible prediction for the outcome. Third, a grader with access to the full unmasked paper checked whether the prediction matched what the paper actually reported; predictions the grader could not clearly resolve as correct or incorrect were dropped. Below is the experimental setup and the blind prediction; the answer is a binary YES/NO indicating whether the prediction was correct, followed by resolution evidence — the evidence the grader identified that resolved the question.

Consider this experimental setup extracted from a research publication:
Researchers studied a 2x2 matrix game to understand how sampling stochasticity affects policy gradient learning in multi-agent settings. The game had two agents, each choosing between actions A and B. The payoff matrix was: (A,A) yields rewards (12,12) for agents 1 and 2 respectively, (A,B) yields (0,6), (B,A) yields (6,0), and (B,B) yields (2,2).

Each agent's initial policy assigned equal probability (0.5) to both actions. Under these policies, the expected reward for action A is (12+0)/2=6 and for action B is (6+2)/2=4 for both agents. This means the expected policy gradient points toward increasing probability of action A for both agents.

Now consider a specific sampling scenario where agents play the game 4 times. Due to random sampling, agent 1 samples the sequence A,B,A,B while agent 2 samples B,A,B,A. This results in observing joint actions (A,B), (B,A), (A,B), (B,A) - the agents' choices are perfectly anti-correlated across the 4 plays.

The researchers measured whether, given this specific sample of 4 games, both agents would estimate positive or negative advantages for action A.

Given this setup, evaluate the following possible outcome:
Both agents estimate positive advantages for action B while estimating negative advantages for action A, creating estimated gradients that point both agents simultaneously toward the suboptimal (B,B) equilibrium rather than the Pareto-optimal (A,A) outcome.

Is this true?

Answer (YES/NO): YES